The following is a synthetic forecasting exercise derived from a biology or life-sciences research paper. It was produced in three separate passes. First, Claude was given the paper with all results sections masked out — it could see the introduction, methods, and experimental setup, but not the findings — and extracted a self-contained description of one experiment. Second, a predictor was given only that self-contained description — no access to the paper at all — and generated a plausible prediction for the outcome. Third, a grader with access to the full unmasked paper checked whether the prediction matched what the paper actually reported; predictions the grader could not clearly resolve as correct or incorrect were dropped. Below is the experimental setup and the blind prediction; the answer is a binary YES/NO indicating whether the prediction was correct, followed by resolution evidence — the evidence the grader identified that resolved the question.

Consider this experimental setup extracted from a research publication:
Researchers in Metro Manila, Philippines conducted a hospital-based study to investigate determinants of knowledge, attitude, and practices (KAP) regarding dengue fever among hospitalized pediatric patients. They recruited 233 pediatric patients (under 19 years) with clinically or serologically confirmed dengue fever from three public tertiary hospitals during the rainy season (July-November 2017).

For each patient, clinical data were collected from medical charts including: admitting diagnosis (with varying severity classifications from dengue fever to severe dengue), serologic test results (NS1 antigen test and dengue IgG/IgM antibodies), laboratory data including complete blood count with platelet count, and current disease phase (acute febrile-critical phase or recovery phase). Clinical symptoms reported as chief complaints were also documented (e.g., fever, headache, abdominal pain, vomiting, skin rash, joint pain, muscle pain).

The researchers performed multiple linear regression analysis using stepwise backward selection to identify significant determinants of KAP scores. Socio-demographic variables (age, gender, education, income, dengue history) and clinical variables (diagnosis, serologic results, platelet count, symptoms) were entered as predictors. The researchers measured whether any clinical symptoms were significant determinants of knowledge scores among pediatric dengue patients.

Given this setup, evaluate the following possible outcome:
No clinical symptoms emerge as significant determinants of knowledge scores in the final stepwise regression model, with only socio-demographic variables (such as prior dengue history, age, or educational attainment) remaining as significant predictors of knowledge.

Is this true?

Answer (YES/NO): YES